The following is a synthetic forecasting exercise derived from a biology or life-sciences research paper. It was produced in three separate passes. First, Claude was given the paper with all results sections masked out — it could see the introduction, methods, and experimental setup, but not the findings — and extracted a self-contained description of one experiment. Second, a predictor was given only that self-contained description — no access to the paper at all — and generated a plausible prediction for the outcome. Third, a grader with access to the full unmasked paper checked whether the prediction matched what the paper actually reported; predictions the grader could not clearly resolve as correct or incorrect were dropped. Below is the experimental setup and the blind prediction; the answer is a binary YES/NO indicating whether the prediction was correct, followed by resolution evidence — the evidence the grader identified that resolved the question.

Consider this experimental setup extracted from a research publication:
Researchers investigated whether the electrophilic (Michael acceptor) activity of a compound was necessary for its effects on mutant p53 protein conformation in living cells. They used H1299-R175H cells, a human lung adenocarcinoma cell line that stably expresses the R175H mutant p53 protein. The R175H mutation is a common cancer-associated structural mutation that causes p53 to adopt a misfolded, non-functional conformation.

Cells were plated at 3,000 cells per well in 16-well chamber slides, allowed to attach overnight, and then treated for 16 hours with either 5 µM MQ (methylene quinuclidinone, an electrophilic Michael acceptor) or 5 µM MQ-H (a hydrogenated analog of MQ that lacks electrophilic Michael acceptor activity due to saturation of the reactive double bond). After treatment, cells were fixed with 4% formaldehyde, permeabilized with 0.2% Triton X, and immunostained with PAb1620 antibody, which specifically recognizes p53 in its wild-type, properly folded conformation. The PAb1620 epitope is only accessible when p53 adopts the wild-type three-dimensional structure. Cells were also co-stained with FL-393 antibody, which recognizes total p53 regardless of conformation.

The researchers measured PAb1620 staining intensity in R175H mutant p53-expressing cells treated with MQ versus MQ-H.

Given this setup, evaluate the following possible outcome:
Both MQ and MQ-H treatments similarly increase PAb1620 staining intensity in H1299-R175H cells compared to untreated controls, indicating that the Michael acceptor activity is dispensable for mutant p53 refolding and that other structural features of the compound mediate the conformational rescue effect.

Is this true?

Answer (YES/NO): NO